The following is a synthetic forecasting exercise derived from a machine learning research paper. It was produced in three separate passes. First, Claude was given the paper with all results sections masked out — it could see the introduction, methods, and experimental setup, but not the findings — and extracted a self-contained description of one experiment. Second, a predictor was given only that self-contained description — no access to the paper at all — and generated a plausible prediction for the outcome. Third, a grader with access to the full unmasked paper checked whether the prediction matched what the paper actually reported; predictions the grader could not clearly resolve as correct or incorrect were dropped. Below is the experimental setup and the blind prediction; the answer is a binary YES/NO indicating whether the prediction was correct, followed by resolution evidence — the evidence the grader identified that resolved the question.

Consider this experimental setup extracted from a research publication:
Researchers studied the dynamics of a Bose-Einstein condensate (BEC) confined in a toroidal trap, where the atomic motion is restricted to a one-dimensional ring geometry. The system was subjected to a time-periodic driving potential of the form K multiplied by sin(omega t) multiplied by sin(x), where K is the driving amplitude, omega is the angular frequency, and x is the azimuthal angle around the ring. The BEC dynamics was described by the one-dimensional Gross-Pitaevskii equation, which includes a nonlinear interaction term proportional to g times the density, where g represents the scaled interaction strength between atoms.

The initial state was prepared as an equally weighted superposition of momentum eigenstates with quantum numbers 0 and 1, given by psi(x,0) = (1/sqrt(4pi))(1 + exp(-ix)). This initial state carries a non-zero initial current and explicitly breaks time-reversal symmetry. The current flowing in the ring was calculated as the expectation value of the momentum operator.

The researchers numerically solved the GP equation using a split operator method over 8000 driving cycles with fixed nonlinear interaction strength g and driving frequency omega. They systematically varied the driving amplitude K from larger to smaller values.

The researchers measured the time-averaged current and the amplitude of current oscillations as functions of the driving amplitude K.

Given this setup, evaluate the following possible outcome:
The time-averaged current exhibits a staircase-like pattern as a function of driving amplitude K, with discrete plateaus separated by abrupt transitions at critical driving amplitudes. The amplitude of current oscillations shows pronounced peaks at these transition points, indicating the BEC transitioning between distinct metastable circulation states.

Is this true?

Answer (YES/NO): NO